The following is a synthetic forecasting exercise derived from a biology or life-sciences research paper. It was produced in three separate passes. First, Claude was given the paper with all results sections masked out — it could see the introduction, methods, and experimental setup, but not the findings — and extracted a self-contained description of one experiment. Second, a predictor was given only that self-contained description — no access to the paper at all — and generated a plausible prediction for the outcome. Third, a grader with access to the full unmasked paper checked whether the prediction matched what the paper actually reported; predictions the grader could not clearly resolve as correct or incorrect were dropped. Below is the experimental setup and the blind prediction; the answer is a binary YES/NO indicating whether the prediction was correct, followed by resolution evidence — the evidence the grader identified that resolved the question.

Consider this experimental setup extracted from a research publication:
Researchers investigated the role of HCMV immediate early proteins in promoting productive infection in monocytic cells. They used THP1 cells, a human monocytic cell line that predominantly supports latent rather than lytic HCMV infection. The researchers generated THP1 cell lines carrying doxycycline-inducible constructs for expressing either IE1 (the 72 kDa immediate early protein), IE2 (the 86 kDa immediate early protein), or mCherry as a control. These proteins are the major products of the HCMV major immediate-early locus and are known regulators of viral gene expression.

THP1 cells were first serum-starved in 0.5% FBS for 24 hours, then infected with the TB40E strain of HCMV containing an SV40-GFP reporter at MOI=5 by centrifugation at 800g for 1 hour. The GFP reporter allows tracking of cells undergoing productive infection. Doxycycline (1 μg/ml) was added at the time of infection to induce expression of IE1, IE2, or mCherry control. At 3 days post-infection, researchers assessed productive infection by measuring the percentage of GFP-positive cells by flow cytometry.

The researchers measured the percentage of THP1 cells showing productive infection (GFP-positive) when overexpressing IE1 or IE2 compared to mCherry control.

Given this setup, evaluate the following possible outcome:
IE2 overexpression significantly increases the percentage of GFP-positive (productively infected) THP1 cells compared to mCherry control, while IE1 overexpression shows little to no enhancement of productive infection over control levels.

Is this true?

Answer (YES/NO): NO